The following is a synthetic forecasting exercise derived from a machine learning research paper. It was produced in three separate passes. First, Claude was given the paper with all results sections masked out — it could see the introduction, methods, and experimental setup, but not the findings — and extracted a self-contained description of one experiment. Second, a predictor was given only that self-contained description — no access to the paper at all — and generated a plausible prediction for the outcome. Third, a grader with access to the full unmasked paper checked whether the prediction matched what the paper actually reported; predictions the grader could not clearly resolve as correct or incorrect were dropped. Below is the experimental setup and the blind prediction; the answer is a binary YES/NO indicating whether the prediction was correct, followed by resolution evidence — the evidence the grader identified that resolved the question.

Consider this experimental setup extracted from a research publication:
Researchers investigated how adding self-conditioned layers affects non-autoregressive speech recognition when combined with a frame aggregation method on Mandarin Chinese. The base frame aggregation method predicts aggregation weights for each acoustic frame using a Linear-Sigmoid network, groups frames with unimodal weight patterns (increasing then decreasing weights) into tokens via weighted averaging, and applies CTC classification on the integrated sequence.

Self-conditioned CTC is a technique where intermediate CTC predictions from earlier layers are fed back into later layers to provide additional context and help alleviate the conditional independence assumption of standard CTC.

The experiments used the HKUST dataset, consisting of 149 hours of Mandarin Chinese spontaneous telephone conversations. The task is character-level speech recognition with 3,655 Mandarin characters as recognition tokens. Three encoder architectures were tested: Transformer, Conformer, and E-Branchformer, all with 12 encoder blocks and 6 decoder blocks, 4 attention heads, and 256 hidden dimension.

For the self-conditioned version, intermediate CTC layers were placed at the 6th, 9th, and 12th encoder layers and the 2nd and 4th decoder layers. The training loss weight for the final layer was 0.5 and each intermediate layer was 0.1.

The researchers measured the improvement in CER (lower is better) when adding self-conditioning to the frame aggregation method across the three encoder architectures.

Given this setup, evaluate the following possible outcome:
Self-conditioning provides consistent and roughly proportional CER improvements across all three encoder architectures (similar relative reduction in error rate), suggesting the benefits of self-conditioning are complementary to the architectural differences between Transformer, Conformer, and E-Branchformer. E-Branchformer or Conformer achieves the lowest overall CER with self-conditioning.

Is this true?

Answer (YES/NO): NO